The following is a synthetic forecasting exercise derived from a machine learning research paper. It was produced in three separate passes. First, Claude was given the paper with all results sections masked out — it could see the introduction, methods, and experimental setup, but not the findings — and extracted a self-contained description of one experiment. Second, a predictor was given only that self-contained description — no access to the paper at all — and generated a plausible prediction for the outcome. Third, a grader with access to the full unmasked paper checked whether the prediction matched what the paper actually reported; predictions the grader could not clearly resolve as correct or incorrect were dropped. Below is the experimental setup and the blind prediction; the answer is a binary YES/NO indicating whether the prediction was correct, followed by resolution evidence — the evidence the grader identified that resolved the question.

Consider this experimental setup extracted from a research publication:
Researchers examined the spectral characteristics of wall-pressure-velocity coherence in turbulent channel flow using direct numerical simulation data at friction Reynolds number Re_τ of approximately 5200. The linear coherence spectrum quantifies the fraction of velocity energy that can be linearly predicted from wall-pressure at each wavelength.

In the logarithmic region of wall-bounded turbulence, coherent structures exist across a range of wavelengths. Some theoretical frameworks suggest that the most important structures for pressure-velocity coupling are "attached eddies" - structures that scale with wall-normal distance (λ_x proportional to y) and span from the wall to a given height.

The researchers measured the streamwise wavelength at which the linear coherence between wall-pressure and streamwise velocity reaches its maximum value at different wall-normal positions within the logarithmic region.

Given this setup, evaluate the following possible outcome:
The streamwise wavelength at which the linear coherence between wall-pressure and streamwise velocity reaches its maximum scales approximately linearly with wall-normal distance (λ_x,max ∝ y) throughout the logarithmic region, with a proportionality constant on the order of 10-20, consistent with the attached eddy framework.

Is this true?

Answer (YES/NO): YES